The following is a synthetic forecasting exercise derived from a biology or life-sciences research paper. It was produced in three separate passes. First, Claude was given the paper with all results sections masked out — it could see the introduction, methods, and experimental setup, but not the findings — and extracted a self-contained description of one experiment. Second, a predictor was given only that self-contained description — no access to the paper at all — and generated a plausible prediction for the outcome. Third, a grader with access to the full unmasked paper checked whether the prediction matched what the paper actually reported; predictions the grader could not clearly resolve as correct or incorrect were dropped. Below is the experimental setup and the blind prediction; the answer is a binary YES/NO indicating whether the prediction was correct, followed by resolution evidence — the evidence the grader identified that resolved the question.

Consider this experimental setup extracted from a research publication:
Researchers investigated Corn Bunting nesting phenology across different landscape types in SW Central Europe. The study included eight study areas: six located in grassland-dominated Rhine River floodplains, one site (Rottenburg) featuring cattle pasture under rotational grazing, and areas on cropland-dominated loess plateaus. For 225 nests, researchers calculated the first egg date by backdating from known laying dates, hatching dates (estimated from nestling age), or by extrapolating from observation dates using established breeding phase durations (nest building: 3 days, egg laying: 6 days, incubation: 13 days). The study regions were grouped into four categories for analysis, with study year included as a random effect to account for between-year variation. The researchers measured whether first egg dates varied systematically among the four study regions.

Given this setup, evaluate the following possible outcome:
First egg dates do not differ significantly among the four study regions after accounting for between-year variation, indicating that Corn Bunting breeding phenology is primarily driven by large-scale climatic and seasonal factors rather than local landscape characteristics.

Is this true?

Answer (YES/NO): NO